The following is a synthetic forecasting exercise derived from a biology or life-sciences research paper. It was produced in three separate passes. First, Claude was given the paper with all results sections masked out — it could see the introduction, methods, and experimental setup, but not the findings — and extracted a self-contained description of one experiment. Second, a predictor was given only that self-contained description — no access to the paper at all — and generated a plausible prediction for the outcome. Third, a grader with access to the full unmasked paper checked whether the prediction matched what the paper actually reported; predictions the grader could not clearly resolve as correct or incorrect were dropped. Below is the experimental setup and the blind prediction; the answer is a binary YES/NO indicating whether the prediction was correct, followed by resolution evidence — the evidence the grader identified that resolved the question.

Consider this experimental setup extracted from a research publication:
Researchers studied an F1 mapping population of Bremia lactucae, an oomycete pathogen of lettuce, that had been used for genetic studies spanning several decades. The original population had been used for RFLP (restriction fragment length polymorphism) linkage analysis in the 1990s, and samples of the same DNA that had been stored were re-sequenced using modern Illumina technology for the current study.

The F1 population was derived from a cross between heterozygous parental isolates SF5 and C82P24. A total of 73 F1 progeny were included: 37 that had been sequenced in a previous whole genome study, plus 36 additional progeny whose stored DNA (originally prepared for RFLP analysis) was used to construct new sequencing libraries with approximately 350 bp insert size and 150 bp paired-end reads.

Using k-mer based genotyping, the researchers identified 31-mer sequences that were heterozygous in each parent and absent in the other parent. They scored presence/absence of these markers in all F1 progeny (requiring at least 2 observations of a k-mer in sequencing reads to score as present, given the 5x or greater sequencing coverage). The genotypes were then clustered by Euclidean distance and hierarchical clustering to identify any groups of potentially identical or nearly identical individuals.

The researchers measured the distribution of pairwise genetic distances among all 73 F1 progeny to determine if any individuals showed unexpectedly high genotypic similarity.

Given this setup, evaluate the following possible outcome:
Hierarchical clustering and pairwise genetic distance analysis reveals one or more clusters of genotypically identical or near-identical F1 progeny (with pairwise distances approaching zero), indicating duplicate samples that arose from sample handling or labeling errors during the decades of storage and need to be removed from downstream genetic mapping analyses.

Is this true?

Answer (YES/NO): YES